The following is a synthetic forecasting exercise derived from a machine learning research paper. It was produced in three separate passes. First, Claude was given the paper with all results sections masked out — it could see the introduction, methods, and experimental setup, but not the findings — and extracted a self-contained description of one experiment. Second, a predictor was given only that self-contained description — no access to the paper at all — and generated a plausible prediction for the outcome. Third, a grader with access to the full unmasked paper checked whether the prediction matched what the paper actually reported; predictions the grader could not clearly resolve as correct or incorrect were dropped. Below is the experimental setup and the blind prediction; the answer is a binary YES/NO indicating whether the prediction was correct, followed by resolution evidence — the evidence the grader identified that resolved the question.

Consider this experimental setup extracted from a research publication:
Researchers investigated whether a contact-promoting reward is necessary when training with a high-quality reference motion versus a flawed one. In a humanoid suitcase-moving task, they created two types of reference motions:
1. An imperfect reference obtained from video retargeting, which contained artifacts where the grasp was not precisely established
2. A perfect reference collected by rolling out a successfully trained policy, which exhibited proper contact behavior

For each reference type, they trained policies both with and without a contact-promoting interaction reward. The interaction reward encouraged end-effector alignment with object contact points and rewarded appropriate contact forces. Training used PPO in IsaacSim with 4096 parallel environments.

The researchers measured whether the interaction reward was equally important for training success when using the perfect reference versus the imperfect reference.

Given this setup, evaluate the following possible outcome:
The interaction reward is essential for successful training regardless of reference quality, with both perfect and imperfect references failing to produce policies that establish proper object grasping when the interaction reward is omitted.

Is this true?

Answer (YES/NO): NO